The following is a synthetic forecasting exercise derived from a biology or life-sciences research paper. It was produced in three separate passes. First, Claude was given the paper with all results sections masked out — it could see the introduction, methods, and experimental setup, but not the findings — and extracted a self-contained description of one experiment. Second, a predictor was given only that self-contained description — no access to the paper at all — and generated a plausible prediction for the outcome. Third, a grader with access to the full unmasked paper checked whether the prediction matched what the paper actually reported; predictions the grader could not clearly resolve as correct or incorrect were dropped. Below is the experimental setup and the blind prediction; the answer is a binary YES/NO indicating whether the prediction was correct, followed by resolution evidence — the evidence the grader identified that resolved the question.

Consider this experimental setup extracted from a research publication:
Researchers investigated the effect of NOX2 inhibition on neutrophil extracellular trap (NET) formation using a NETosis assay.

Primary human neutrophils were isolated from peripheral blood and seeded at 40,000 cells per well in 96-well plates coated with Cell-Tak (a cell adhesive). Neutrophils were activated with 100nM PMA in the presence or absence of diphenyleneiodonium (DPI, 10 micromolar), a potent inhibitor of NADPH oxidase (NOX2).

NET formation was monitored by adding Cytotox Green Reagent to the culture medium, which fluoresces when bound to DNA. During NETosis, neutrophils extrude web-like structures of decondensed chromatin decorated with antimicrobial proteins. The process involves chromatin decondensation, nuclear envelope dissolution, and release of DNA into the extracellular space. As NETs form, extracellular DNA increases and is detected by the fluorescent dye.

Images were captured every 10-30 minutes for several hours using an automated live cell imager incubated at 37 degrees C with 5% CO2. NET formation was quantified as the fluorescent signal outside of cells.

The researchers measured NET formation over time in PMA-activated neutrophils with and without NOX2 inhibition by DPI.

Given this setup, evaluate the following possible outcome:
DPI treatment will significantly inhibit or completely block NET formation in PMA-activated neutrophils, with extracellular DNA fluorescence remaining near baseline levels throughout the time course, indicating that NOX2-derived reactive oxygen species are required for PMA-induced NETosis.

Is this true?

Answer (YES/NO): YES